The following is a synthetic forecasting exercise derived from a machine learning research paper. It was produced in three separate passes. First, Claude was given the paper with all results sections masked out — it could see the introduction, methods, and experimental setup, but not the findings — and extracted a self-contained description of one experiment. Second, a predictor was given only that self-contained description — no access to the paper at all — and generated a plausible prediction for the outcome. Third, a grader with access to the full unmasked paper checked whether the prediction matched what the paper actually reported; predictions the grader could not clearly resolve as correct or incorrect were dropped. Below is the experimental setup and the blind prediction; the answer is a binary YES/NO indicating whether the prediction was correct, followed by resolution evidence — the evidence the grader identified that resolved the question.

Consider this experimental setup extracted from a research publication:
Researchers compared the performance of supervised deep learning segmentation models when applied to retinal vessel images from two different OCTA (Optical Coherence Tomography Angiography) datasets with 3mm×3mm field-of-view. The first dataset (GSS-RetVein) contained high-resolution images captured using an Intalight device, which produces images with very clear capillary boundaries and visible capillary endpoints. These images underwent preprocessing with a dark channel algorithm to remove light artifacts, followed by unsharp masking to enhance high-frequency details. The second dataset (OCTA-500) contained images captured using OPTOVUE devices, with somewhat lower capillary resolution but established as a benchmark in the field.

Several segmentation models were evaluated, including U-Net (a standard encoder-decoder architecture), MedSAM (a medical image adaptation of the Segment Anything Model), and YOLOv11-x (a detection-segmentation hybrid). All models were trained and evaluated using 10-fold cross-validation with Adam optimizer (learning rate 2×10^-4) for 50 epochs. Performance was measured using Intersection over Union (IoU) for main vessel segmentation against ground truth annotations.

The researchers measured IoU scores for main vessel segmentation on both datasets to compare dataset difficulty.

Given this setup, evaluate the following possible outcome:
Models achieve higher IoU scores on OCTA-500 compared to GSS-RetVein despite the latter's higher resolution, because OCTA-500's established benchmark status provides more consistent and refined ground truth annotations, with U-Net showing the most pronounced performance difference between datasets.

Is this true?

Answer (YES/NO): YES